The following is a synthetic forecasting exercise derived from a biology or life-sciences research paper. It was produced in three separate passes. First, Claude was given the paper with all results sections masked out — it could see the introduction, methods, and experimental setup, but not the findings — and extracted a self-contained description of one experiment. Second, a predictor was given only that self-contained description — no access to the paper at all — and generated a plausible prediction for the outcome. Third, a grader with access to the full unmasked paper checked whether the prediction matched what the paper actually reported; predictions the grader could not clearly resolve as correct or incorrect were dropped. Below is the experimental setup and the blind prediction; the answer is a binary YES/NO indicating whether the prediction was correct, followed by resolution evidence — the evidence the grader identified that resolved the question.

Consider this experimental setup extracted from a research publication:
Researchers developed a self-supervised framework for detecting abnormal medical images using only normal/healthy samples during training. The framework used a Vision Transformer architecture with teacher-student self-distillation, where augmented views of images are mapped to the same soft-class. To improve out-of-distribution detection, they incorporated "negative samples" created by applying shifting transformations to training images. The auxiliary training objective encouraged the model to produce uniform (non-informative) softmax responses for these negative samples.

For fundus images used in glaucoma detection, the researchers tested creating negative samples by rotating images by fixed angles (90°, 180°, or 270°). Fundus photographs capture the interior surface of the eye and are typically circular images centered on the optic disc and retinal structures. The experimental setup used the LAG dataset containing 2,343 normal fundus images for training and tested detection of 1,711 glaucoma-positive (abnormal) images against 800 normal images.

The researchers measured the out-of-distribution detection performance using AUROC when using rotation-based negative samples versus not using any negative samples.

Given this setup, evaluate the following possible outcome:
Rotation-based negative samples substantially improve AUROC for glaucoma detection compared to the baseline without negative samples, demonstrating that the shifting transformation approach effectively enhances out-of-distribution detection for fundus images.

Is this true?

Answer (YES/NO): YES